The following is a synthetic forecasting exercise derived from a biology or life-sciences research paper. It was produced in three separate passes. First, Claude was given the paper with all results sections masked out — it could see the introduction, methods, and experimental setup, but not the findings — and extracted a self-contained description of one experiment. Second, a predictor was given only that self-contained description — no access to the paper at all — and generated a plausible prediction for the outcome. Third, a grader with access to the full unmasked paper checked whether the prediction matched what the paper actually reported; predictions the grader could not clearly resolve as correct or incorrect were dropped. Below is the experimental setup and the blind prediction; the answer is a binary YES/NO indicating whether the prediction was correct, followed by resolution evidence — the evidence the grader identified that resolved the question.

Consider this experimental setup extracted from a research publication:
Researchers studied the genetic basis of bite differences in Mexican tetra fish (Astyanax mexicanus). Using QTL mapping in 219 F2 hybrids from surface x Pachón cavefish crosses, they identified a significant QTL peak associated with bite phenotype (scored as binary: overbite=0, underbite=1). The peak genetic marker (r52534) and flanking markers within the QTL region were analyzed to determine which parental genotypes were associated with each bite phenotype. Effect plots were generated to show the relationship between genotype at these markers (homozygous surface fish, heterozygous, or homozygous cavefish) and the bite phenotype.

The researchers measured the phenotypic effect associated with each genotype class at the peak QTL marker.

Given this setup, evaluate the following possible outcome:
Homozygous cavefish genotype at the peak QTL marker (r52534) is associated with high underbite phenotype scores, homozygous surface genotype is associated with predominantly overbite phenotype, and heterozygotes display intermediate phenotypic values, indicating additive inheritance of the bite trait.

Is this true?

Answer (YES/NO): NO